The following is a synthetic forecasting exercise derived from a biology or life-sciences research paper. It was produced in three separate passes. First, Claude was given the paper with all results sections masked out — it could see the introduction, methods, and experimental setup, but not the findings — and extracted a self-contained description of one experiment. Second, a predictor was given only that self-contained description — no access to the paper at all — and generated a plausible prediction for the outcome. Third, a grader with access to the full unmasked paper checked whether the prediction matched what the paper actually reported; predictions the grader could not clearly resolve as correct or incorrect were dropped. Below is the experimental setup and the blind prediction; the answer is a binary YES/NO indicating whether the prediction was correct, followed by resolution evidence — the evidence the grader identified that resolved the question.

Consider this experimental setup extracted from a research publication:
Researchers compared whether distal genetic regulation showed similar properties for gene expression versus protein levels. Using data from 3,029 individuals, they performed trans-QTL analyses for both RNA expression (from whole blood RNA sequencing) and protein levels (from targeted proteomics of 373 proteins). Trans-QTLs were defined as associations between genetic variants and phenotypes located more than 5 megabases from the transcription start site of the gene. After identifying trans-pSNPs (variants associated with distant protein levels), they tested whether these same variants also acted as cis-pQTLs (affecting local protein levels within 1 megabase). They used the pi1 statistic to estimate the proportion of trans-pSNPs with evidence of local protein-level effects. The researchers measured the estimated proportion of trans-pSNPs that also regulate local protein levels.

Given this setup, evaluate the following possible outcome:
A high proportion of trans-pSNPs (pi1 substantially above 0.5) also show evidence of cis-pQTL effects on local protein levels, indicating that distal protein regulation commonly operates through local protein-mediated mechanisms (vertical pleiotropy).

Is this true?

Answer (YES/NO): NO